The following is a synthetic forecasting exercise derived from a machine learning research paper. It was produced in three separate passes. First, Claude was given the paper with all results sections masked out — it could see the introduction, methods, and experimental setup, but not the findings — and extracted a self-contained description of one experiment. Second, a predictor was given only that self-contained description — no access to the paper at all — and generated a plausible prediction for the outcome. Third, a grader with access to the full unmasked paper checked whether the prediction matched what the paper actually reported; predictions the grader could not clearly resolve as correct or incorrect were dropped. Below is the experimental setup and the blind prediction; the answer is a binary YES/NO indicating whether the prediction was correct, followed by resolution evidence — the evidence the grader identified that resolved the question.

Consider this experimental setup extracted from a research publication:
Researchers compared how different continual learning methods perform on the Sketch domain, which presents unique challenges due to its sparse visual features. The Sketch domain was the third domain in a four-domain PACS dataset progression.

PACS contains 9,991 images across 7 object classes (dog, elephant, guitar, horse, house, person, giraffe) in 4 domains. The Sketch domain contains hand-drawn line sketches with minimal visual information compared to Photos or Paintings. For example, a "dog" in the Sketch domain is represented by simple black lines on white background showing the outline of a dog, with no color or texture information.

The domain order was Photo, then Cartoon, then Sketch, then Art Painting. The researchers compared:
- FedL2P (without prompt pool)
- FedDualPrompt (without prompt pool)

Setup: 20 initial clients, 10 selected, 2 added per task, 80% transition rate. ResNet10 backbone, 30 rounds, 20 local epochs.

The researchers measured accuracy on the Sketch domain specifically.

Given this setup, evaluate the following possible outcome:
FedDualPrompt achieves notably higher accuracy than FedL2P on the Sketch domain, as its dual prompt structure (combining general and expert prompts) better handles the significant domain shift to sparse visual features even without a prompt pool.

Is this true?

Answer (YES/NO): NO